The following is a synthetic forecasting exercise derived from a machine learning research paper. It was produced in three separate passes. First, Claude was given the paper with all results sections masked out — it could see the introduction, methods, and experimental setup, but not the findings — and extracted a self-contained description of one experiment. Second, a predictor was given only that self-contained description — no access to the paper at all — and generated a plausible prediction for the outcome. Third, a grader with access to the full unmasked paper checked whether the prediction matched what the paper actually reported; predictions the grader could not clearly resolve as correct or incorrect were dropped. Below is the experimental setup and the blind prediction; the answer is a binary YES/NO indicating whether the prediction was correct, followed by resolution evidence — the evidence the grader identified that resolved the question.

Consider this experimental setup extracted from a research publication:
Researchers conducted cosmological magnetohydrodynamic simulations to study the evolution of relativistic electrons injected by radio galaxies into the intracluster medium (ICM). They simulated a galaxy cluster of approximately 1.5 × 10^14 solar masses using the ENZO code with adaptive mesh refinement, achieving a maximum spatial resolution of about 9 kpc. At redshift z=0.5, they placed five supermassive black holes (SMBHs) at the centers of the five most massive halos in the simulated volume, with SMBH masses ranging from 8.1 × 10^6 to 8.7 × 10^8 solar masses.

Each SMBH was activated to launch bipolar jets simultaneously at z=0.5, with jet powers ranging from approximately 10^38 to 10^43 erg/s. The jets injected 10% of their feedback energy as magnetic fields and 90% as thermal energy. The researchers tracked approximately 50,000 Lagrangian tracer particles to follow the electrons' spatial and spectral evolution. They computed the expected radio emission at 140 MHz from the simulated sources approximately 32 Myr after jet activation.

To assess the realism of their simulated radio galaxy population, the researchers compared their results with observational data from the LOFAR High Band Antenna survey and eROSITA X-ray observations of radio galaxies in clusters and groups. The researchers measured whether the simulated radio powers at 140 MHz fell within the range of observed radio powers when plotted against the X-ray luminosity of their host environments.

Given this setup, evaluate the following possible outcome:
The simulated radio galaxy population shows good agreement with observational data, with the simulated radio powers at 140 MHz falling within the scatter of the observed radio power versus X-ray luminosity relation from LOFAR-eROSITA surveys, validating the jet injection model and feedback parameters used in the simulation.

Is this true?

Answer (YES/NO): YES